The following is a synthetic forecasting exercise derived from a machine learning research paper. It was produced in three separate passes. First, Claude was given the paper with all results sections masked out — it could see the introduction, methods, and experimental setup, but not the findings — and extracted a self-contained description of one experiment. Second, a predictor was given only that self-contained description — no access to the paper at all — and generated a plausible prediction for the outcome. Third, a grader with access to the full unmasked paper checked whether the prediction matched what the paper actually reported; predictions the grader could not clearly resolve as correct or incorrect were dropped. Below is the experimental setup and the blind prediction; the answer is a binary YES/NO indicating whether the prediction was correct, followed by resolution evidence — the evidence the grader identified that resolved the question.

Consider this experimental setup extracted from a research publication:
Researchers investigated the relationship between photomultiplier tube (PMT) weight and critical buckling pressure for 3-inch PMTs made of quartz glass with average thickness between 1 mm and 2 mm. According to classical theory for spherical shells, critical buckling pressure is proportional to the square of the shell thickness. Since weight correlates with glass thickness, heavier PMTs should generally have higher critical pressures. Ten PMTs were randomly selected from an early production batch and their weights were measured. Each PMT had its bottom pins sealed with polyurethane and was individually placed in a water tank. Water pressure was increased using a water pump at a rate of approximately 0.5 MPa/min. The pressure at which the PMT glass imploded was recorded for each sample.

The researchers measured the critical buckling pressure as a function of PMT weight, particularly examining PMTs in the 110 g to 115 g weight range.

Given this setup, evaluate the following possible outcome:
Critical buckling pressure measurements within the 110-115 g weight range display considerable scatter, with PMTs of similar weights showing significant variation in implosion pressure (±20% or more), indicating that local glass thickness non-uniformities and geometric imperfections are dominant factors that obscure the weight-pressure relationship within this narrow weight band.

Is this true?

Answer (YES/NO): YES